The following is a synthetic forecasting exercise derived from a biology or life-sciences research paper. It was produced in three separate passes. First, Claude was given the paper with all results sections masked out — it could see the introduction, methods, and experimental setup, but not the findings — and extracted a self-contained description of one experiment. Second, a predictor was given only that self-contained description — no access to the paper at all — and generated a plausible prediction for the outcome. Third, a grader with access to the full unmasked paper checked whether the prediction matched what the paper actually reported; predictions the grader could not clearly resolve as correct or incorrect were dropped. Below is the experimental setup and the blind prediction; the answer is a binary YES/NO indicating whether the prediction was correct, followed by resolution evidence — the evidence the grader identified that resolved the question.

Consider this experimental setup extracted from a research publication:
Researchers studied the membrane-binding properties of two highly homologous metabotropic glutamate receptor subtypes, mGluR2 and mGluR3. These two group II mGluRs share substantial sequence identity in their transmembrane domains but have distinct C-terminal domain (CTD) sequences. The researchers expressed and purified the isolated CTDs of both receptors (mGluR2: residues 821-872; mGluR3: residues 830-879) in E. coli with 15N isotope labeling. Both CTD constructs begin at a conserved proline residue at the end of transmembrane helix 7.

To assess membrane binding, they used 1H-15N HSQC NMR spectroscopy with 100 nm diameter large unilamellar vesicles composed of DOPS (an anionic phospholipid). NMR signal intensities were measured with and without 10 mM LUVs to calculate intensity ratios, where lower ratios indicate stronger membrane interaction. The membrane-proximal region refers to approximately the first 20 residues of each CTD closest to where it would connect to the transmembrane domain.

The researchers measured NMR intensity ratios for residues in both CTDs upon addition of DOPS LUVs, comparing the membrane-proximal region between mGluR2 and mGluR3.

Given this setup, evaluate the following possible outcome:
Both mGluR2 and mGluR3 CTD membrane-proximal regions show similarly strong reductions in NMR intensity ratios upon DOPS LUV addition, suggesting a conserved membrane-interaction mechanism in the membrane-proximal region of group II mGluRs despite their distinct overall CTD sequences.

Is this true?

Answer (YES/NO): YES